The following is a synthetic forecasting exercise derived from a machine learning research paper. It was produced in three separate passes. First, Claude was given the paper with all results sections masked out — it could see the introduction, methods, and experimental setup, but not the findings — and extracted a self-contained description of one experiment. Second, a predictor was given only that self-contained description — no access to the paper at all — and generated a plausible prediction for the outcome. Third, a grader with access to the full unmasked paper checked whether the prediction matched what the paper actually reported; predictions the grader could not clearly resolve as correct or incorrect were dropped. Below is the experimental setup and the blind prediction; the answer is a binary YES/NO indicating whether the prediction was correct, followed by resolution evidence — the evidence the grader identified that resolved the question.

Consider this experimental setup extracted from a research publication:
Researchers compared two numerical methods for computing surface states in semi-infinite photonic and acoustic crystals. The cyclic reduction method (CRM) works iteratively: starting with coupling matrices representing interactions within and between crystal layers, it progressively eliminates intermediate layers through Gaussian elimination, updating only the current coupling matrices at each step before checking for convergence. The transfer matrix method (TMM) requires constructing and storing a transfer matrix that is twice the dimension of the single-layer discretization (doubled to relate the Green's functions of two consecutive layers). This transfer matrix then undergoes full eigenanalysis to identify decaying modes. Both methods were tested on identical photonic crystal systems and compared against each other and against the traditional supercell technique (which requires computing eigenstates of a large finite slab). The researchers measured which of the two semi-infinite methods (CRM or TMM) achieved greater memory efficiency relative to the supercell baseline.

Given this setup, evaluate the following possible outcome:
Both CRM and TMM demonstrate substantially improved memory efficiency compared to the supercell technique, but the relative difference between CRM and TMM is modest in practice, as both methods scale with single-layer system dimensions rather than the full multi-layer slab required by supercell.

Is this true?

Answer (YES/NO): NO